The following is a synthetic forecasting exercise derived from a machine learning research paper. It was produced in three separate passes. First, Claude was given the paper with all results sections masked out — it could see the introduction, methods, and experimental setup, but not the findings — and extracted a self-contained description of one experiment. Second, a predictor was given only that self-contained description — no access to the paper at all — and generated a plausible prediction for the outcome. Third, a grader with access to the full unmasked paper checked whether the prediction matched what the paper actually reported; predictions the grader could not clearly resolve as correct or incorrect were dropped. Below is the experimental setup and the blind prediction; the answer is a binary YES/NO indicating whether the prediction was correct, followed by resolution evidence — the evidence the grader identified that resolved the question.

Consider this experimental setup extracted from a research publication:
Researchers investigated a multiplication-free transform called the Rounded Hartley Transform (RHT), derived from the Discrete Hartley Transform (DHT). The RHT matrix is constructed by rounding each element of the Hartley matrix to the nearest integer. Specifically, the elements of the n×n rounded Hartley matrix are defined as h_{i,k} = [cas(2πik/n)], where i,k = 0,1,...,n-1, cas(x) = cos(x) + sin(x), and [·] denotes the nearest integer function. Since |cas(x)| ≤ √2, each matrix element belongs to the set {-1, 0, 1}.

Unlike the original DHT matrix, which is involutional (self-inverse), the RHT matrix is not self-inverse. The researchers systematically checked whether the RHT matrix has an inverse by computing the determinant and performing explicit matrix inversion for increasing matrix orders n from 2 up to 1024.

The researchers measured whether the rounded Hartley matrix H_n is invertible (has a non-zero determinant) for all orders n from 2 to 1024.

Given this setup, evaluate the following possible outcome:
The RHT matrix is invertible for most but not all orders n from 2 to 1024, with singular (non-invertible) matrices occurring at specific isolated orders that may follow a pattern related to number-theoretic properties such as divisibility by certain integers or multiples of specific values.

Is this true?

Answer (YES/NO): NO